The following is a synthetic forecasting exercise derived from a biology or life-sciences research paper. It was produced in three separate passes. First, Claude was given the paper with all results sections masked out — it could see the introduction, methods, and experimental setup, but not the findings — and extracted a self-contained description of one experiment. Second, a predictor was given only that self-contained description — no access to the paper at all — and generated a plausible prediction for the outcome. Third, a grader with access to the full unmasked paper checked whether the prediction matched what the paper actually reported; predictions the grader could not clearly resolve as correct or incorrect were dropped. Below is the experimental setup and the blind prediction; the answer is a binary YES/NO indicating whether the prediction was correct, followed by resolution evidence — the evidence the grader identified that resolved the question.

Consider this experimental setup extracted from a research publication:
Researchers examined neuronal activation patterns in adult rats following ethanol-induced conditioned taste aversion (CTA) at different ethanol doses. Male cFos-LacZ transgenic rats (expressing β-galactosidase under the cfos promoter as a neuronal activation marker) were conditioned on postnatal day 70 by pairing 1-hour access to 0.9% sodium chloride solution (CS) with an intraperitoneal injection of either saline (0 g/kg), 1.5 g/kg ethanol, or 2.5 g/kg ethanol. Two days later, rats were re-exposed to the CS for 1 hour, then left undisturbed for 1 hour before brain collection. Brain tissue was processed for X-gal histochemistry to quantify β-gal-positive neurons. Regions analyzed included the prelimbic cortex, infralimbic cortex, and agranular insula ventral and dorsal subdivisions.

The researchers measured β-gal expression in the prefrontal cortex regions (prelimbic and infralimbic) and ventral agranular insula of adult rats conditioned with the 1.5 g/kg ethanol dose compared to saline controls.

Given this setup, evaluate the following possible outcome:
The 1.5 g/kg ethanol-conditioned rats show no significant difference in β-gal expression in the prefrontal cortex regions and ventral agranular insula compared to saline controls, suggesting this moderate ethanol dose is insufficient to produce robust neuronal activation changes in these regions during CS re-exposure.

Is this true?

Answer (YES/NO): NO